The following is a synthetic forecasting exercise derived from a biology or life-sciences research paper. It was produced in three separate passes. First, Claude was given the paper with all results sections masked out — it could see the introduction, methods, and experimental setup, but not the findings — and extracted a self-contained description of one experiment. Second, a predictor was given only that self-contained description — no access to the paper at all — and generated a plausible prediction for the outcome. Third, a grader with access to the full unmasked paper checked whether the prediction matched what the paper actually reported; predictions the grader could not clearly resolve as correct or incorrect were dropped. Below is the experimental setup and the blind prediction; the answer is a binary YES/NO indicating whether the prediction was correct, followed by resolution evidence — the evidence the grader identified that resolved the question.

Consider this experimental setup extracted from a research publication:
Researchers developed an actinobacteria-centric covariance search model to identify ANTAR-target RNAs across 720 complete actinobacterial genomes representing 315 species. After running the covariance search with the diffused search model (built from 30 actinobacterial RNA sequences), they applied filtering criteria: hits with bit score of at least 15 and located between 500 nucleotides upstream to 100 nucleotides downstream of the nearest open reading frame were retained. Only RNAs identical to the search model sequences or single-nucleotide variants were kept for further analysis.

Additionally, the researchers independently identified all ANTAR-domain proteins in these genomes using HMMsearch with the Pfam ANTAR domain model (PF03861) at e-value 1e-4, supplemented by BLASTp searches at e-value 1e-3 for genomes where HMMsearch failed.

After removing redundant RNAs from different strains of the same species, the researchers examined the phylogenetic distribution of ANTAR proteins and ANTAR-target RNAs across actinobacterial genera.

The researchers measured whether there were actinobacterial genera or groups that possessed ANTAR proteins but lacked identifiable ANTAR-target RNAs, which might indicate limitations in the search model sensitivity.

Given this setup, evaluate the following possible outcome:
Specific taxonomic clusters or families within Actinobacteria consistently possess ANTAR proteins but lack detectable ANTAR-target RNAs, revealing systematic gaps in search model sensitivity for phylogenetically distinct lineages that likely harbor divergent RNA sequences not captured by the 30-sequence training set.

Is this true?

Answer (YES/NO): NO